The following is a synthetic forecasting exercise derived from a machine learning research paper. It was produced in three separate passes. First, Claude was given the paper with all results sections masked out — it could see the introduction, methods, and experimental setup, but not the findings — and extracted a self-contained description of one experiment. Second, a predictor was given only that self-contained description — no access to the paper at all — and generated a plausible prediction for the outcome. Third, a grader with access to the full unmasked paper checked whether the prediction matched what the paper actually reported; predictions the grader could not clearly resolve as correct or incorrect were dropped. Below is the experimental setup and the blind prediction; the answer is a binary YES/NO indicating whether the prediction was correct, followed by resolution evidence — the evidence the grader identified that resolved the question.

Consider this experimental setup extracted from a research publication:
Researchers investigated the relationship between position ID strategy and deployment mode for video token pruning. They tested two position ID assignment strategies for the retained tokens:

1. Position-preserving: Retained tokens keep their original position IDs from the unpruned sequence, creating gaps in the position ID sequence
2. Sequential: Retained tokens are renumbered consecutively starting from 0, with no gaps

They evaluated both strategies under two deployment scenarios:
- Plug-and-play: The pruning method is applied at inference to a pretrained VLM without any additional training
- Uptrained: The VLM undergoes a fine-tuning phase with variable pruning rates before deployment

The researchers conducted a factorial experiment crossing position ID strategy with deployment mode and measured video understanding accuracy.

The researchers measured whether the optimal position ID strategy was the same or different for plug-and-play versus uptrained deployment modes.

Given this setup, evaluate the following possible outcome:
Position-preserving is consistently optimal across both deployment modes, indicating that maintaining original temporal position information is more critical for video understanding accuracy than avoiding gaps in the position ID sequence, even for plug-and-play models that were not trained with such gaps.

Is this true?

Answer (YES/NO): NO